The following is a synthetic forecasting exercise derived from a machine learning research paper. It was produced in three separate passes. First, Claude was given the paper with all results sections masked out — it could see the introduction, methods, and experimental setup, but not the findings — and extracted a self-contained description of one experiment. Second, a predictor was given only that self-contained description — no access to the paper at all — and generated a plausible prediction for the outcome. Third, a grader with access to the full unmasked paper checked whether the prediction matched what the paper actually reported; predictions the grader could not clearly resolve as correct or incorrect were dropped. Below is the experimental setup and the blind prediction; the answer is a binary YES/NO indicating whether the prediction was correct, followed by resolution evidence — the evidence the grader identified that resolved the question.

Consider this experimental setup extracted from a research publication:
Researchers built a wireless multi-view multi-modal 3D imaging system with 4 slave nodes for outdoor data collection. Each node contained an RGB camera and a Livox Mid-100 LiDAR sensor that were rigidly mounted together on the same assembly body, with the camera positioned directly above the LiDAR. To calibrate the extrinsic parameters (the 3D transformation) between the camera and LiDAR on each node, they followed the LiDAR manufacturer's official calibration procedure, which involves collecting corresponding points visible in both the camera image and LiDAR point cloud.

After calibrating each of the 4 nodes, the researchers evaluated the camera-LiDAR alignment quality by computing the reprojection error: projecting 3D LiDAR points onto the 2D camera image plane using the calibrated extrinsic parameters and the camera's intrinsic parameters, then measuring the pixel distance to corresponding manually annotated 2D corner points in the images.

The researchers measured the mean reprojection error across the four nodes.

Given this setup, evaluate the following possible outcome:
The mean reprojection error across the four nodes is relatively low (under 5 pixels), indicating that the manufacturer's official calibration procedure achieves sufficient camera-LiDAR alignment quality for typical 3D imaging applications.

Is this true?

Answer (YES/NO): YES